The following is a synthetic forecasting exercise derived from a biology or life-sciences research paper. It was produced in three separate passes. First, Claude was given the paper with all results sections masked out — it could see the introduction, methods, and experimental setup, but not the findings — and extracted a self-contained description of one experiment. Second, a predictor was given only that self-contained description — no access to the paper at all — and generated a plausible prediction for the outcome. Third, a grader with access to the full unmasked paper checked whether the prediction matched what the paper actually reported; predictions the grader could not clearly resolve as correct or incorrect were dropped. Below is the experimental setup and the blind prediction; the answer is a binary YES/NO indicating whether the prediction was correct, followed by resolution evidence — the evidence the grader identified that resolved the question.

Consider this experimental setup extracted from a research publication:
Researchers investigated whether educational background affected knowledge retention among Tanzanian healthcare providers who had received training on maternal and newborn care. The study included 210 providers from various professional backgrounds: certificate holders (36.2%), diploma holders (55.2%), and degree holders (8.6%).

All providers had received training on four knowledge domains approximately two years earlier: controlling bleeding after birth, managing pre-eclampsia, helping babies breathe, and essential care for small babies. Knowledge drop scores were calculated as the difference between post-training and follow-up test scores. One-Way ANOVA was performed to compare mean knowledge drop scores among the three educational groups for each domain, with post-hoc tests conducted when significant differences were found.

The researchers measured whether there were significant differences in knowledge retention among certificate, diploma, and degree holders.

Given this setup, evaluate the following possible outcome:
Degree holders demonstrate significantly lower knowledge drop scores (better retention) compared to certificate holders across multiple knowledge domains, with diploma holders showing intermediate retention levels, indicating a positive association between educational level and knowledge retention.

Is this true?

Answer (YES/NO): NO